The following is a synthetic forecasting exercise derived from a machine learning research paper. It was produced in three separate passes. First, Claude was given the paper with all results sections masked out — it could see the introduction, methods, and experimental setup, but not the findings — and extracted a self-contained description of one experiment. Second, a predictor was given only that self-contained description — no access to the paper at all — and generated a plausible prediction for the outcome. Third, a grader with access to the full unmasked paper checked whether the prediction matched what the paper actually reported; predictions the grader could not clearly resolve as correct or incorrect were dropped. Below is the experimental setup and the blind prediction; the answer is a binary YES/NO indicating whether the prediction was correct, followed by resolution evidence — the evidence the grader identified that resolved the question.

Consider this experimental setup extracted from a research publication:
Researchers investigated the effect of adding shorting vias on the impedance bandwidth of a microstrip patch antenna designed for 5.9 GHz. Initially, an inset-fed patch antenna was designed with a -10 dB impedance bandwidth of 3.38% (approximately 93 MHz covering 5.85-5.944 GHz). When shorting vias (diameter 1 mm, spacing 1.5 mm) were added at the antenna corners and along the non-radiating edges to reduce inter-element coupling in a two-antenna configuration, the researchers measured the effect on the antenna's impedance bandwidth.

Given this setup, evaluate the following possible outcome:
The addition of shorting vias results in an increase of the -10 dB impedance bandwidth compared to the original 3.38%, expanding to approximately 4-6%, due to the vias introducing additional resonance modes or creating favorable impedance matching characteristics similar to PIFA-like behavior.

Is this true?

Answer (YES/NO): NO